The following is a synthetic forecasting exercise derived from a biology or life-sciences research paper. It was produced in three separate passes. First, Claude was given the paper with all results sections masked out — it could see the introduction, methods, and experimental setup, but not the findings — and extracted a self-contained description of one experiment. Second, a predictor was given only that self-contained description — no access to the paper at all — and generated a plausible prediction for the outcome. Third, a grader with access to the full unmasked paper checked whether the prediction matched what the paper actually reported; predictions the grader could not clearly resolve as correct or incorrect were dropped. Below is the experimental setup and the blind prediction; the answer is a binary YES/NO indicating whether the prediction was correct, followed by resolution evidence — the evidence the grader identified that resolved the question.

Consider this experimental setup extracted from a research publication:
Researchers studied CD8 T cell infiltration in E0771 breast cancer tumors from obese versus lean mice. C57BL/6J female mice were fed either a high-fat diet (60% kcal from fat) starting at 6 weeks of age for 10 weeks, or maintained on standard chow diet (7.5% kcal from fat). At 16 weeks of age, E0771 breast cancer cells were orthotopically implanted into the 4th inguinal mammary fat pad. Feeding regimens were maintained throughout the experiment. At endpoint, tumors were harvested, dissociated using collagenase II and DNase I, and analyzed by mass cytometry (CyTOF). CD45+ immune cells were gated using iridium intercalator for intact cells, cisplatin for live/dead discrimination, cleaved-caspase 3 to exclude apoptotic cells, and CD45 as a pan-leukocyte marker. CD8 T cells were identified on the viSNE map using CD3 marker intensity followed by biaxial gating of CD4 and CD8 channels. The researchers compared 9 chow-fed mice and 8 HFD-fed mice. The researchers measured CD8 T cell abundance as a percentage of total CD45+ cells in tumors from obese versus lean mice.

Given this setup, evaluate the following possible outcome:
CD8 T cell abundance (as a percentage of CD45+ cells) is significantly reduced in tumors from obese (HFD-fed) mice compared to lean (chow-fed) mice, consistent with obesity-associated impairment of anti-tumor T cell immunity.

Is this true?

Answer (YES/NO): NO